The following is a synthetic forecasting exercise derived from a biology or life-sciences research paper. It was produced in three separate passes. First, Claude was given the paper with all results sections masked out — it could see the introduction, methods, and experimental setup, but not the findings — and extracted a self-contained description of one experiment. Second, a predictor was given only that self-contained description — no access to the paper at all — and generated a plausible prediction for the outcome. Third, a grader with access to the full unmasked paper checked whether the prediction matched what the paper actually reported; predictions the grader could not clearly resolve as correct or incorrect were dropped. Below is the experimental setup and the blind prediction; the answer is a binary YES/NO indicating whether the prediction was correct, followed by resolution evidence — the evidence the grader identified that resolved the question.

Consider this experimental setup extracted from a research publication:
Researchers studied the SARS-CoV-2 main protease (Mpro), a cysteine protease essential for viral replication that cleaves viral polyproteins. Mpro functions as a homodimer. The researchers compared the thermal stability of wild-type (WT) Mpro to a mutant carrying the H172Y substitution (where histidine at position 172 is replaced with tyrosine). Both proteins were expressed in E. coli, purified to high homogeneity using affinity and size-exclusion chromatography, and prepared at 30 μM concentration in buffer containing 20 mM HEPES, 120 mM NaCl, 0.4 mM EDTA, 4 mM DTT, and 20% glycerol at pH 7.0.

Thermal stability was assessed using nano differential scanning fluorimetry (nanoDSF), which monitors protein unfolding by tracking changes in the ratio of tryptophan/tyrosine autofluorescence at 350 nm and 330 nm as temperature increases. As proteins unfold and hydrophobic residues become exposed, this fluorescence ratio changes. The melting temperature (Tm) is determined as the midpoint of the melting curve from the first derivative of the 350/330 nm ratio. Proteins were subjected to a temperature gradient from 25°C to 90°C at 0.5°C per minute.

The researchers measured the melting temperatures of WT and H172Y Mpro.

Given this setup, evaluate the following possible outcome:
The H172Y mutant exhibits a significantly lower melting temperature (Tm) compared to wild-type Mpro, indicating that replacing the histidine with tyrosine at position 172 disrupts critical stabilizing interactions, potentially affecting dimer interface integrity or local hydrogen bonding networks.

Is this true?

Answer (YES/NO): YES